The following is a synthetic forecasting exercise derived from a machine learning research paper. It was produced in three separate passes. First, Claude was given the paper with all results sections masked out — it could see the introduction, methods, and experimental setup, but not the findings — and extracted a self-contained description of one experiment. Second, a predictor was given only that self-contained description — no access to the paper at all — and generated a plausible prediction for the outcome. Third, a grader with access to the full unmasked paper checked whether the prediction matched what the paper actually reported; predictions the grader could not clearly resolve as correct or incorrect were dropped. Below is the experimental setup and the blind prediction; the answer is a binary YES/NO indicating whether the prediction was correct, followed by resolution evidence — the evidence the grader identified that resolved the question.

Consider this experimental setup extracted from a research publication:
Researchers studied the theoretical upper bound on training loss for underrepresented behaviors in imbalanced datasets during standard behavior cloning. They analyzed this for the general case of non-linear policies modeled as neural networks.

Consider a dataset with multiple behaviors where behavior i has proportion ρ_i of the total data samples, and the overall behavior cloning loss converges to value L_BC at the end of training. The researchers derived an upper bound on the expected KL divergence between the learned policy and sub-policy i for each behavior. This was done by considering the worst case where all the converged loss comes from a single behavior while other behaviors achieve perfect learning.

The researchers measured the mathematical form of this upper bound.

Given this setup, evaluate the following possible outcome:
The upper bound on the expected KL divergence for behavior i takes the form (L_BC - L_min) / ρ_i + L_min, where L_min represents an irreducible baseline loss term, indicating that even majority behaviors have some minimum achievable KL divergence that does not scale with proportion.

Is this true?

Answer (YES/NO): NO